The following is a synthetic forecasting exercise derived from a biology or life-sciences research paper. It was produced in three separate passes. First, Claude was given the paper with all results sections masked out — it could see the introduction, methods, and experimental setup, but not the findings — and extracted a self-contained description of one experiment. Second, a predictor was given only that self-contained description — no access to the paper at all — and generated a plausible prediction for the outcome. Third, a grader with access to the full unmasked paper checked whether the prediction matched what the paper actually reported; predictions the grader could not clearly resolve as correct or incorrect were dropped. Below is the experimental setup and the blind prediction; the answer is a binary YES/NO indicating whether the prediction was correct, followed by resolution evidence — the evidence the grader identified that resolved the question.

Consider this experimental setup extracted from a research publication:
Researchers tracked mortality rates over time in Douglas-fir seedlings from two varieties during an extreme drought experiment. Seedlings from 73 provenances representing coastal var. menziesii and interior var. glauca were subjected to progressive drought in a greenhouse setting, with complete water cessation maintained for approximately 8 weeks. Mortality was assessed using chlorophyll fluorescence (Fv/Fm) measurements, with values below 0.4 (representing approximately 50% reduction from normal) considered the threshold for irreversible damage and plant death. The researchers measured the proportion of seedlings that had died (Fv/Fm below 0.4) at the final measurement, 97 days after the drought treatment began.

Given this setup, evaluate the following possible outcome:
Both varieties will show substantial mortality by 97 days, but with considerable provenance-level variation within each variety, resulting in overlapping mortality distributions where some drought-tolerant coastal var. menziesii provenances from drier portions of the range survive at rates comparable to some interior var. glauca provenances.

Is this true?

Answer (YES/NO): NO